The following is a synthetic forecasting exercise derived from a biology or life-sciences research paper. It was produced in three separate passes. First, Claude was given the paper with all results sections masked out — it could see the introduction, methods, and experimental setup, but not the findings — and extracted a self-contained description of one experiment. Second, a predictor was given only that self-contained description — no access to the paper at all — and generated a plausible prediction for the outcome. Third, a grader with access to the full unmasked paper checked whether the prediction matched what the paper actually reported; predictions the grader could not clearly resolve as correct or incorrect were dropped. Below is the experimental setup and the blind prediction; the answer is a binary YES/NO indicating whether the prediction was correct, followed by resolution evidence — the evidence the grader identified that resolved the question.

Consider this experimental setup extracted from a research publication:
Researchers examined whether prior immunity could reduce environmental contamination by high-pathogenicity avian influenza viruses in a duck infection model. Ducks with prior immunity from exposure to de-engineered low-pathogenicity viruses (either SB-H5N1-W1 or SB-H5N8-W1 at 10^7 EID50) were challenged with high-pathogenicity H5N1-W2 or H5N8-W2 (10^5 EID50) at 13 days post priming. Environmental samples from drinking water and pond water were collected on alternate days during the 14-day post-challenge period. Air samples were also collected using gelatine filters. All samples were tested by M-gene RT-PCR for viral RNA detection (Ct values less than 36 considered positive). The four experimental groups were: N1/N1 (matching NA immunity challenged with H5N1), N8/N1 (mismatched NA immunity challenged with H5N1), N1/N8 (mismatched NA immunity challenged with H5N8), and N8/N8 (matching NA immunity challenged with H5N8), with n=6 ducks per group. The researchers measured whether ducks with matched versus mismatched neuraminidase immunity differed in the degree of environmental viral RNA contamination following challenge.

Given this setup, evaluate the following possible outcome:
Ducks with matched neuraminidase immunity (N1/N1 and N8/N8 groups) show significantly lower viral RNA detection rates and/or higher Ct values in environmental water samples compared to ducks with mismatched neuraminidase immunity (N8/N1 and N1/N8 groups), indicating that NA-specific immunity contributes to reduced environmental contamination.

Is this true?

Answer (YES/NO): NO